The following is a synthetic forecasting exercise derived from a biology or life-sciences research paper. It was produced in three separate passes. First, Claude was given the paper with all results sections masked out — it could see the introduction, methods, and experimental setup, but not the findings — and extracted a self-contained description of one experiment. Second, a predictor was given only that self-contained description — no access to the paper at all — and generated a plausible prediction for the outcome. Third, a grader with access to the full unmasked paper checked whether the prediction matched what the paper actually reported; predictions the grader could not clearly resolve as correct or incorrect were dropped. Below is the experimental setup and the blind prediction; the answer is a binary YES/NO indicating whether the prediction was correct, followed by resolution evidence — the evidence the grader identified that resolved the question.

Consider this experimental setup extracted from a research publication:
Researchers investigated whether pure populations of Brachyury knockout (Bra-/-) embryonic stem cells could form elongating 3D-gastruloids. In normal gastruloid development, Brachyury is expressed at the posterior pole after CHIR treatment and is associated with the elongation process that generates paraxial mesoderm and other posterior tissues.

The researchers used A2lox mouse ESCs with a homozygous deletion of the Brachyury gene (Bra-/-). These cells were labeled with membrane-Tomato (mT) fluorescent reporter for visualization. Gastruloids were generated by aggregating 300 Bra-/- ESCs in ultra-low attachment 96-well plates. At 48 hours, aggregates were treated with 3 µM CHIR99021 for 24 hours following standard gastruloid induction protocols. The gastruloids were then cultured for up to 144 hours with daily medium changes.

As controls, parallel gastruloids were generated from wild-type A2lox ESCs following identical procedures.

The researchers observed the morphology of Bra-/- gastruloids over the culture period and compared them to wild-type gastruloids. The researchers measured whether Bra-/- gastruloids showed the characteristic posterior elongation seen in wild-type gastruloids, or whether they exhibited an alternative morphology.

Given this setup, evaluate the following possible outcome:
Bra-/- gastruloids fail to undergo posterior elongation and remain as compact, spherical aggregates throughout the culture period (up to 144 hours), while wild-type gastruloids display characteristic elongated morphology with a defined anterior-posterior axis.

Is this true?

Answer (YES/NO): NO